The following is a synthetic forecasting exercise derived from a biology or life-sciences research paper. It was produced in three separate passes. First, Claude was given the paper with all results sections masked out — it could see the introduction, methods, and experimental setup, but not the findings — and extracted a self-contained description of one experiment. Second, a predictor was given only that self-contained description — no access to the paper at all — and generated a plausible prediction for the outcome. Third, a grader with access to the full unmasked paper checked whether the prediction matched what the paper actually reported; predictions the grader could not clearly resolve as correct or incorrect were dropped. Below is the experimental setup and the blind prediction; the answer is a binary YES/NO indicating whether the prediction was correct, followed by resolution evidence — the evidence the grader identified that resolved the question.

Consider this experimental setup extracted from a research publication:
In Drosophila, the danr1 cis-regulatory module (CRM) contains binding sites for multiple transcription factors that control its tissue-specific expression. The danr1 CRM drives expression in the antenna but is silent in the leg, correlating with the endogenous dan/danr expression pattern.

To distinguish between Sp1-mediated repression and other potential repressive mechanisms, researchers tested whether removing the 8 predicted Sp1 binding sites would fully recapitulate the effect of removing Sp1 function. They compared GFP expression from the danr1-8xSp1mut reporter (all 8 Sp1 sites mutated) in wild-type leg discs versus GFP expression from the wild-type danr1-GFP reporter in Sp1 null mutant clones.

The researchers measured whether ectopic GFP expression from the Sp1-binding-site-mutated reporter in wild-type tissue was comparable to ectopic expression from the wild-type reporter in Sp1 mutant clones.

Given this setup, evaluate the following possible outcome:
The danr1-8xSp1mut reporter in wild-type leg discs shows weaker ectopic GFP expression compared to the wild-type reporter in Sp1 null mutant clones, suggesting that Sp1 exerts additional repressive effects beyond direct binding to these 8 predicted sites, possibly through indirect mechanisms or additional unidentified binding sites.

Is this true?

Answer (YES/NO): YES